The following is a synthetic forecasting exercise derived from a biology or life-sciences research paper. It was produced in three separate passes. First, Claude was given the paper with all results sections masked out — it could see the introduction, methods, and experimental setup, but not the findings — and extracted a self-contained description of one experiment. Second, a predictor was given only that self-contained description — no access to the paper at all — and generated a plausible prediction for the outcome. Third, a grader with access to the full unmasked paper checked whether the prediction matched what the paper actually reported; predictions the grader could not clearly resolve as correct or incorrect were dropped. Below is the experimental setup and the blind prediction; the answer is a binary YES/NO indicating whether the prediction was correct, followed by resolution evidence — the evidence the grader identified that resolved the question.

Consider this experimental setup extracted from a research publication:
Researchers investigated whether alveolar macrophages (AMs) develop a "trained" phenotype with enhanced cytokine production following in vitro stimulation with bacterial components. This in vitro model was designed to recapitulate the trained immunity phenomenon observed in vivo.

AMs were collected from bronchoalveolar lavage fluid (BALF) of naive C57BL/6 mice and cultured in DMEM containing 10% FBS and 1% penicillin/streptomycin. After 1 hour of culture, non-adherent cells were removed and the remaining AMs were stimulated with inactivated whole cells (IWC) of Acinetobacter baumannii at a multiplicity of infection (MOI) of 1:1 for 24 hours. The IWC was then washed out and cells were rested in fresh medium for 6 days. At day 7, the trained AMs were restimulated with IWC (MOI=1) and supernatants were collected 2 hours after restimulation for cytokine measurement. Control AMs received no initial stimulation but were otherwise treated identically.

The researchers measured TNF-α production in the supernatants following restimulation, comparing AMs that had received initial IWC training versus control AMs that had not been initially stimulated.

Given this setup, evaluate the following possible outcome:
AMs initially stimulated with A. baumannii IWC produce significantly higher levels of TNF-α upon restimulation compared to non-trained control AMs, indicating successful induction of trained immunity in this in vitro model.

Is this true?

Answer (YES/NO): YES